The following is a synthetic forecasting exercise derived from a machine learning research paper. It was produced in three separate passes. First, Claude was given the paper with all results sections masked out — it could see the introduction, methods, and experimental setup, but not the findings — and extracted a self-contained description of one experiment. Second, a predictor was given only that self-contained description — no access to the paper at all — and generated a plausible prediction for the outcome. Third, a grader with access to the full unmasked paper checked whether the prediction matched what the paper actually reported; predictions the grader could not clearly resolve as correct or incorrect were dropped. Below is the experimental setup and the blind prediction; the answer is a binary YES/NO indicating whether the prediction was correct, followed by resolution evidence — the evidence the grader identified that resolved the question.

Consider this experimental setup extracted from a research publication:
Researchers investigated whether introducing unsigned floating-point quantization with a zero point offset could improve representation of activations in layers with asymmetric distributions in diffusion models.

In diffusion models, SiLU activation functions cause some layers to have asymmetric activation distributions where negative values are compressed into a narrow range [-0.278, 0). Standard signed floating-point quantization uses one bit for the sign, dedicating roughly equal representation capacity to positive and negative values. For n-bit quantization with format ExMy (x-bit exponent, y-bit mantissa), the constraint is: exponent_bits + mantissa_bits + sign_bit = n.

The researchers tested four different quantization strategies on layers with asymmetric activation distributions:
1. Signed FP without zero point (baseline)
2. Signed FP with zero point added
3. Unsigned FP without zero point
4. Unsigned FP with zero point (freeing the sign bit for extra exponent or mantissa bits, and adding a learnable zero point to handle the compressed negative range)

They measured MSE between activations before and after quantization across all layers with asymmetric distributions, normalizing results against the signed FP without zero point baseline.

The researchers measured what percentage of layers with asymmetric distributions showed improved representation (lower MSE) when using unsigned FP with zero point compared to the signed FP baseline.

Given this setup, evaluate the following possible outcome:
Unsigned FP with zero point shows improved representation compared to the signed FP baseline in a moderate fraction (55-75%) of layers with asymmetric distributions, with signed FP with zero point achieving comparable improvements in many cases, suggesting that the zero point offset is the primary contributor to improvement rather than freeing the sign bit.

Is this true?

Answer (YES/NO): NO